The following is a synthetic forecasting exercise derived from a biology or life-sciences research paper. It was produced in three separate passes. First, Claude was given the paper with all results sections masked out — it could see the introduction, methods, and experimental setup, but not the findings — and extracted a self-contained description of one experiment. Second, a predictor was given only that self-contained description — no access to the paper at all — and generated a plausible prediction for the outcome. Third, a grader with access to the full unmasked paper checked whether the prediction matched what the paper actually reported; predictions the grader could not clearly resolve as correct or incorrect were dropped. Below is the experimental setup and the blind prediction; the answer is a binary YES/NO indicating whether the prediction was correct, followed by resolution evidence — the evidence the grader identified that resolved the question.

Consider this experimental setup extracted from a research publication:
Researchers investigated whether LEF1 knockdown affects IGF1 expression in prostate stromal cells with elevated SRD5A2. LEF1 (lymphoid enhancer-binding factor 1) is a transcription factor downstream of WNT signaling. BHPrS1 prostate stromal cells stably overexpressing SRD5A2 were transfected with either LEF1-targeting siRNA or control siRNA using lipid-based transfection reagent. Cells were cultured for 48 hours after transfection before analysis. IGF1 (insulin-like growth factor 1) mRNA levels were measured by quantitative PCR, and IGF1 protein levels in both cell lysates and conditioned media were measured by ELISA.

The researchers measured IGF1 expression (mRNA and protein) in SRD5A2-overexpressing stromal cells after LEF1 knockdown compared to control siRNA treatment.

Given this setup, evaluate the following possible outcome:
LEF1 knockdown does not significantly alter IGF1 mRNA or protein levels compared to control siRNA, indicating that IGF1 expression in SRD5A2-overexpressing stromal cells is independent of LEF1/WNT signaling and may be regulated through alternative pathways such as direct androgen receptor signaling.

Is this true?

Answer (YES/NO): NO